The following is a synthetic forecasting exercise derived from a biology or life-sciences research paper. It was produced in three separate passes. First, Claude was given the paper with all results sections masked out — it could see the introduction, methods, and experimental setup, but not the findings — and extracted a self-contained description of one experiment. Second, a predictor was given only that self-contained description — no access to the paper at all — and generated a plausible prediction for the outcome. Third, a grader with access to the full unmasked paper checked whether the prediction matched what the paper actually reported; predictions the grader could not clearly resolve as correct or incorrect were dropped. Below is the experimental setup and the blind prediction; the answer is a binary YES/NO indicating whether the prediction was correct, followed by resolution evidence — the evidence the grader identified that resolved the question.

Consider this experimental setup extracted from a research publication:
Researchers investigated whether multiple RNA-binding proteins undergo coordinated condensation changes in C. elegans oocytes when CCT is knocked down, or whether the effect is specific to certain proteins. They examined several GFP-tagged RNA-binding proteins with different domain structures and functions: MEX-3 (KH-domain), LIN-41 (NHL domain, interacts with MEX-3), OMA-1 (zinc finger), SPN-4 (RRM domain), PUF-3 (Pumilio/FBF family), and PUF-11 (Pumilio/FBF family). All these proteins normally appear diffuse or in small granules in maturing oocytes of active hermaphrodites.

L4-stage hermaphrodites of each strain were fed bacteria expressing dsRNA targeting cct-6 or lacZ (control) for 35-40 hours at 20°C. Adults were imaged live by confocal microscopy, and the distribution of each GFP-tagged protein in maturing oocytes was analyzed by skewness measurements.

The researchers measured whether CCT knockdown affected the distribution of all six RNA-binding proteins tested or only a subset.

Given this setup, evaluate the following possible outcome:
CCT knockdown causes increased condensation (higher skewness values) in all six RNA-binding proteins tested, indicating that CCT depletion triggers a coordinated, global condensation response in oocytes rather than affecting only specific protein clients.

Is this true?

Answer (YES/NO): NO